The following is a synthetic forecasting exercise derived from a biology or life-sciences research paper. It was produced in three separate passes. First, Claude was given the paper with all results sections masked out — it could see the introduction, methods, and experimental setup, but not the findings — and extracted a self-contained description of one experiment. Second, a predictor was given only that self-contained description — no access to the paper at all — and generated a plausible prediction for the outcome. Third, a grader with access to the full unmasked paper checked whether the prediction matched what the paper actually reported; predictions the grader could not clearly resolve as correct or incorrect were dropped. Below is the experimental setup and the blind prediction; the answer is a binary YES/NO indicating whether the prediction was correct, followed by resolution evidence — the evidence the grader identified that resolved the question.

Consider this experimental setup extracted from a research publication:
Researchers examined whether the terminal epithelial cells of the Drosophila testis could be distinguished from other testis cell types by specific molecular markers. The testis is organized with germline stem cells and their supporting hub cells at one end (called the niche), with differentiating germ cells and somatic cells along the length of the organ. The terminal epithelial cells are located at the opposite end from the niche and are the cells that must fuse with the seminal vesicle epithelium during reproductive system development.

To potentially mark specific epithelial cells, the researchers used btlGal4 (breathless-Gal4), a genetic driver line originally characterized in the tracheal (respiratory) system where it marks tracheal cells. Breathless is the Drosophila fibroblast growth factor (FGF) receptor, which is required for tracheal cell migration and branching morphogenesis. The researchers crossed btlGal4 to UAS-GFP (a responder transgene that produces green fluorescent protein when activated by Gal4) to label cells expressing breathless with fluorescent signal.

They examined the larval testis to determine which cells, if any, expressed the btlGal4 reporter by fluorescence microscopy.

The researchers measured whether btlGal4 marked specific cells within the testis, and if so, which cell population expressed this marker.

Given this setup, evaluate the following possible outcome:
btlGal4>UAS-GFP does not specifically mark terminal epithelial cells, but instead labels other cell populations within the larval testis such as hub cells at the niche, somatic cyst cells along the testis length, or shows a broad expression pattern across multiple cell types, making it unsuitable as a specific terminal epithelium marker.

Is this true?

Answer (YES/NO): NO